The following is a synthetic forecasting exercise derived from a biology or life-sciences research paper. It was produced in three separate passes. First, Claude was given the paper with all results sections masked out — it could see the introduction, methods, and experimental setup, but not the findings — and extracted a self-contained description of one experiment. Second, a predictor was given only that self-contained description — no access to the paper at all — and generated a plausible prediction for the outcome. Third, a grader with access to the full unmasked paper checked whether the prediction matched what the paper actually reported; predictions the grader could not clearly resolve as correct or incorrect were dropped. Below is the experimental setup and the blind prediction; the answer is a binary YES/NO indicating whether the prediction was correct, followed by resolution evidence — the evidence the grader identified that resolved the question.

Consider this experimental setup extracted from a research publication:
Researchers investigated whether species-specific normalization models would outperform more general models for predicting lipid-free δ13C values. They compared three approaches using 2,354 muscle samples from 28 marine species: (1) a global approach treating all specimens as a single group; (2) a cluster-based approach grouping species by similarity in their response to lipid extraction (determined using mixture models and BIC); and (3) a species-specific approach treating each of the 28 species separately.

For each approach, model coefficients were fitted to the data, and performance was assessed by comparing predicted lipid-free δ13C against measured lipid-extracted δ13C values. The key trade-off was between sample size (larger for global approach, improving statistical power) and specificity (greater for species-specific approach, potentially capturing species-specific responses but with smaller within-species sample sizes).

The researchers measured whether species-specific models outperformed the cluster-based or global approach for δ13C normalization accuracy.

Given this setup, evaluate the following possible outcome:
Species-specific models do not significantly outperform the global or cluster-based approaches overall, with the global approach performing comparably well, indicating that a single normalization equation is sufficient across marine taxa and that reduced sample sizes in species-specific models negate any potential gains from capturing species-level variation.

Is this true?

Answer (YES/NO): NO